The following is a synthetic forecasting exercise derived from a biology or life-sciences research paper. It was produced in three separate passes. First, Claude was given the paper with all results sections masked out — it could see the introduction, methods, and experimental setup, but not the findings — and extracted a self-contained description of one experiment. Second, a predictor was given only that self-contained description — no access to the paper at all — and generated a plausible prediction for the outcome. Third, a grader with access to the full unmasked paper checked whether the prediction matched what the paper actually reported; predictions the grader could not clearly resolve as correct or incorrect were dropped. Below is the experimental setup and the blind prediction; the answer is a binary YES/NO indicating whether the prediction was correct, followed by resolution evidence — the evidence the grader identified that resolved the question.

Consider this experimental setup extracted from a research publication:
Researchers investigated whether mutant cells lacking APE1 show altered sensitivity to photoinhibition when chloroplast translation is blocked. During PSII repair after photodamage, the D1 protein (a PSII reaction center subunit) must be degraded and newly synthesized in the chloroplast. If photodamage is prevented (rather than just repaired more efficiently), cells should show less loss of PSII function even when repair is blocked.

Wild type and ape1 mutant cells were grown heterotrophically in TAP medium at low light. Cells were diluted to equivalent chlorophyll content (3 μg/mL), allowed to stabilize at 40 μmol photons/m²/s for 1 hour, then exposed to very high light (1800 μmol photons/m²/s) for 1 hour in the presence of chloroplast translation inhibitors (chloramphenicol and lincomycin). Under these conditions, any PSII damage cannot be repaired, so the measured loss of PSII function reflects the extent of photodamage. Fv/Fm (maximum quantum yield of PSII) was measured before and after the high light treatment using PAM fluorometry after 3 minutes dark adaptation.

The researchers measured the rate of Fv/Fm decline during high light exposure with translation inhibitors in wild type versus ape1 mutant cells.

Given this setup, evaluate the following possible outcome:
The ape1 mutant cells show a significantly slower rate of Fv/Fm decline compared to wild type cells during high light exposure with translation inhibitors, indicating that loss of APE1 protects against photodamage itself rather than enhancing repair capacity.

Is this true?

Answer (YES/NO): NO